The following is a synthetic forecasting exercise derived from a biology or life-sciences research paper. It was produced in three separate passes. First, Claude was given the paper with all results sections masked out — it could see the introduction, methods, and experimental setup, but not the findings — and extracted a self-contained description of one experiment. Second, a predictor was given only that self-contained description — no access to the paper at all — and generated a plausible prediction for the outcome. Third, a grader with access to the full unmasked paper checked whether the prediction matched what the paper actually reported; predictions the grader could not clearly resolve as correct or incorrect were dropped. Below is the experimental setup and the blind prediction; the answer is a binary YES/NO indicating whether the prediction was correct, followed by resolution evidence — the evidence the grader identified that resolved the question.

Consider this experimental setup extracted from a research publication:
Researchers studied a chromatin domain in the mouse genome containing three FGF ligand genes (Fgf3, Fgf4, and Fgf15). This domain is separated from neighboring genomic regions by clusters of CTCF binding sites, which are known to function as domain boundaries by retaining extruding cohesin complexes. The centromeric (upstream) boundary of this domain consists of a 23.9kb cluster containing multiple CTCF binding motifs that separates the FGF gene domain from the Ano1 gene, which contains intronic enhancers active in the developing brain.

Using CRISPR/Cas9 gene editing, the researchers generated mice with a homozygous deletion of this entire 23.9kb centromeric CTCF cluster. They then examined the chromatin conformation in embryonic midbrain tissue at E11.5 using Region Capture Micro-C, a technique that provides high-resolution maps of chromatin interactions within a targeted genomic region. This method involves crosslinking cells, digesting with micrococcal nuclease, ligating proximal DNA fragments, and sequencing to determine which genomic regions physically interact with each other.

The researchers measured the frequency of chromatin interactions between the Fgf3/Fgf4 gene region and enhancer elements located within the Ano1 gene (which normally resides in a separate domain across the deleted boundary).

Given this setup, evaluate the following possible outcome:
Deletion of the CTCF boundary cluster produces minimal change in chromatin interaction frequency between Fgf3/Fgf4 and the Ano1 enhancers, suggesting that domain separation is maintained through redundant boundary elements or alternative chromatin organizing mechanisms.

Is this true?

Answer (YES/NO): NO